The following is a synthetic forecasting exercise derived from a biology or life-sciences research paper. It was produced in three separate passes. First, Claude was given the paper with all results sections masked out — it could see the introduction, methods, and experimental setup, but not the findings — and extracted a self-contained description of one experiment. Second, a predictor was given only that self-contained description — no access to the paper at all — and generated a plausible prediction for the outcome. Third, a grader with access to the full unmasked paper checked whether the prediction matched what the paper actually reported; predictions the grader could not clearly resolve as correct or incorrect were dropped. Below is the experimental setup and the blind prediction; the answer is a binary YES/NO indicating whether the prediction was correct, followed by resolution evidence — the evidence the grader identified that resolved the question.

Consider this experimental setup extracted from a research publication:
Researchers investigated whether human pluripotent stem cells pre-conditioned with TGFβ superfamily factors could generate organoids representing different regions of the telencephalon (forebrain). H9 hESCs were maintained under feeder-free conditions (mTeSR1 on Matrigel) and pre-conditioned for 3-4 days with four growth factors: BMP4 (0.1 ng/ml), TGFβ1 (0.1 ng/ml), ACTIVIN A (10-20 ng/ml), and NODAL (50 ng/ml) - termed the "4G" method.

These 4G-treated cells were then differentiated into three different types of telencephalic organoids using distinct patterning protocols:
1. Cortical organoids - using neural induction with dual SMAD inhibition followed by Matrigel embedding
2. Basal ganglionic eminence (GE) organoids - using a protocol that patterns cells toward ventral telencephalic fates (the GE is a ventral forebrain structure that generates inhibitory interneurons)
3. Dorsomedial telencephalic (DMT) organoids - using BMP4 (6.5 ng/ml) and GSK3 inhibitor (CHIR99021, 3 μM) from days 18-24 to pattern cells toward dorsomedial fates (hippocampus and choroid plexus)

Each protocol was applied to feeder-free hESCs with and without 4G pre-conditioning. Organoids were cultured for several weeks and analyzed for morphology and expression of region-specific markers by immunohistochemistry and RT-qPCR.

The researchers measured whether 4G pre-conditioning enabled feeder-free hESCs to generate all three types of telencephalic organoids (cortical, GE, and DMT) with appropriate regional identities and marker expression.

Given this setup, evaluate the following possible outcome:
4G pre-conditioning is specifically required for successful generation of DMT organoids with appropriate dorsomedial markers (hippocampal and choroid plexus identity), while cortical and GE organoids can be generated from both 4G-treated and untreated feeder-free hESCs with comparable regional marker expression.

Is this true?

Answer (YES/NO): NO